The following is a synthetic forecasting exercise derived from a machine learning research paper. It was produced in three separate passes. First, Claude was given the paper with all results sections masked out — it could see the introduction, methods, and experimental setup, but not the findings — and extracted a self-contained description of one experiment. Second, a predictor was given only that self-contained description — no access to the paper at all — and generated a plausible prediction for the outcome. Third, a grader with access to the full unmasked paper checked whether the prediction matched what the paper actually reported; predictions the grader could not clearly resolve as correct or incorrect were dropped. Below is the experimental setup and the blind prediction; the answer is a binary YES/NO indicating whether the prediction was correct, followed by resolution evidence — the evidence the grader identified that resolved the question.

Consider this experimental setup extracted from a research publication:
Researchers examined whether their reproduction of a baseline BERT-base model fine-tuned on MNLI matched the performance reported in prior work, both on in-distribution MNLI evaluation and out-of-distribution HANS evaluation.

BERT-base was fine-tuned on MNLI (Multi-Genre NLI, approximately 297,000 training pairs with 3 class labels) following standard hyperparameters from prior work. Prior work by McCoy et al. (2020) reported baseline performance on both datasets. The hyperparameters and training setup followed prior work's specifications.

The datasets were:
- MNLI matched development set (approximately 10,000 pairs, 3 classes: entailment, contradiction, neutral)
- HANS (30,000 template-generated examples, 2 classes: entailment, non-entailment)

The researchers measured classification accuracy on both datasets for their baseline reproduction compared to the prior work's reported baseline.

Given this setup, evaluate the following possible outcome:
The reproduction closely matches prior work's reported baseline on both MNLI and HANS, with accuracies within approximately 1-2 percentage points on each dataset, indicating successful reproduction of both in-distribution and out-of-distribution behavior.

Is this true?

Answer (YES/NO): NO